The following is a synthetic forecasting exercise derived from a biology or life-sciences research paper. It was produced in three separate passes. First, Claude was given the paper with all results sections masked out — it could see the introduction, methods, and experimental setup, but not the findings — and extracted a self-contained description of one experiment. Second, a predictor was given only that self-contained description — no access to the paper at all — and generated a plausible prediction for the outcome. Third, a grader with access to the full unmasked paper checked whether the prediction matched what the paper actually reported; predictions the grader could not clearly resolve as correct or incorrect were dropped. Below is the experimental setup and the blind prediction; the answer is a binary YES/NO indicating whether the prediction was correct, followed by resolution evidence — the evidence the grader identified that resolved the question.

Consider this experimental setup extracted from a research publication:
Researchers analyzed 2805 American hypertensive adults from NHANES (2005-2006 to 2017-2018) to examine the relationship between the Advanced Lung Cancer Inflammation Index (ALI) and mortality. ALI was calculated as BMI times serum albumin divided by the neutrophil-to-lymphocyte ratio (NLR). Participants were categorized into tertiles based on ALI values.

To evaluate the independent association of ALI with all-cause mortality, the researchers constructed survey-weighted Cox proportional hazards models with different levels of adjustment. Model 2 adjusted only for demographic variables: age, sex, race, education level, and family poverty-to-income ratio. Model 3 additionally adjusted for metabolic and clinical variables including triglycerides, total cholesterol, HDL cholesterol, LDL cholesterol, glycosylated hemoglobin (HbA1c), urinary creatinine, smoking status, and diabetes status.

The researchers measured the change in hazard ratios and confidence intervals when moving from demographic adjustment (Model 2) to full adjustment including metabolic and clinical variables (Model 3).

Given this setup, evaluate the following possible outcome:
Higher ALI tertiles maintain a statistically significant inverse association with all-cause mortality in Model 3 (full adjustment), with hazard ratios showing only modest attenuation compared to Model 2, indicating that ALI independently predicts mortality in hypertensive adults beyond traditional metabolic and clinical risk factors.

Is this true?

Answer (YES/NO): YES